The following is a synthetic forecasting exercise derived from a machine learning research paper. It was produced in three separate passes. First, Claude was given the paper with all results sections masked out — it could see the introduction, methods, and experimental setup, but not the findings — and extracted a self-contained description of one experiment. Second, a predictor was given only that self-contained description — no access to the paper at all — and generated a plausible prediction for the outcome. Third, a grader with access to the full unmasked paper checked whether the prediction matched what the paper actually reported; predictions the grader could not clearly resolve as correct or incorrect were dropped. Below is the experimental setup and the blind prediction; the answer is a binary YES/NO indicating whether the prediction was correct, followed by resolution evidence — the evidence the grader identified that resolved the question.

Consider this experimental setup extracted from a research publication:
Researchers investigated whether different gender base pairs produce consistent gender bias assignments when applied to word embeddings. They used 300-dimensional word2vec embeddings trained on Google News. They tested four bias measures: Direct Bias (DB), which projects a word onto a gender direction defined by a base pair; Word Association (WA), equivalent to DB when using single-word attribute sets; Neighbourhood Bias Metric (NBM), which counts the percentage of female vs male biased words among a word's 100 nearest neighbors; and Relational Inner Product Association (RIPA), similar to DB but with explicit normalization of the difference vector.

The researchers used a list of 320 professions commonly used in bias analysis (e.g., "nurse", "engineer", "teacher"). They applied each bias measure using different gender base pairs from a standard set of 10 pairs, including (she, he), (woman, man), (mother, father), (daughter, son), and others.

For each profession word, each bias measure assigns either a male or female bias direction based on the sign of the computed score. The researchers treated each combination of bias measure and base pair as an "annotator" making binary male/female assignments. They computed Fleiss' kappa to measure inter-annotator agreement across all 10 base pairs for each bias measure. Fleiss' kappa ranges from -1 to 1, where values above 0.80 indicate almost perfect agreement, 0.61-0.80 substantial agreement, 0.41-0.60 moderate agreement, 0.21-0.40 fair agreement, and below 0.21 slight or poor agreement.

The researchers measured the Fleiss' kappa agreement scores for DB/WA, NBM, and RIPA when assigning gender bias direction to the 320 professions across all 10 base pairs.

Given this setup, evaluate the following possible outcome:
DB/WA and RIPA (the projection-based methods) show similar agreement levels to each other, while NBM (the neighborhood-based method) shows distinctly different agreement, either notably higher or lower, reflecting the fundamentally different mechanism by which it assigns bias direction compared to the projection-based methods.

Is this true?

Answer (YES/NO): YES